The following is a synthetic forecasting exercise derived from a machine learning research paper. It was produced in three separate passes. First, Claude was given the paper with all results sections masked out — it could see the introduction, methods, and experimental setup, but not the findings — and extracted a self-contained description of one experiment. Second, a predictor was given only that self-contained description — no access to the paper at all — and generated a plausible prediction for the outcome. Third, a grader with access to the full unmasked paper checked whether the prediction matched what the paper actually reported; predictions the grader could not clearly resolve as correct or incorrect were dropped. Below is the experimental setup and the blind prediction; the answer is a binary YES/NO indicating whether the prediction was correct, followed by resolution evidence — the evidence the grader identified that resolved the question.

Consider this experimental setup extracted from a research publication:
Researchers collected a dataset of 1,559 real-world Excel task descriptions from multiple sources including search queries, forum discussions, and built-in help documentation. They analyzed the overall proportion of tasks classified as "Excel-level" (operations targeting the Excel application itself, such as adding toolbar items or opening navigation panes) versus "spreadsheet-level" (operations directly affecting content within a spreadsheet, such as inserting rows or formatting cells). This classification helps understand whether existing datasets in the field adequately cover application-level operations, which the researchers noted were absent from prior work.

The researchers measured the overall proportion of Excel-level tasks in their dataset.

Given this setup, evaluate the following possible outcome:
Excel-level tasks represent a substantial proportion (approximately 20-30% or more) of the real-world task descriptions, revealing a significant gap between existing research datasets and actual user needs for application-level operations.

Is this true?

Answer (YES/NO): NO